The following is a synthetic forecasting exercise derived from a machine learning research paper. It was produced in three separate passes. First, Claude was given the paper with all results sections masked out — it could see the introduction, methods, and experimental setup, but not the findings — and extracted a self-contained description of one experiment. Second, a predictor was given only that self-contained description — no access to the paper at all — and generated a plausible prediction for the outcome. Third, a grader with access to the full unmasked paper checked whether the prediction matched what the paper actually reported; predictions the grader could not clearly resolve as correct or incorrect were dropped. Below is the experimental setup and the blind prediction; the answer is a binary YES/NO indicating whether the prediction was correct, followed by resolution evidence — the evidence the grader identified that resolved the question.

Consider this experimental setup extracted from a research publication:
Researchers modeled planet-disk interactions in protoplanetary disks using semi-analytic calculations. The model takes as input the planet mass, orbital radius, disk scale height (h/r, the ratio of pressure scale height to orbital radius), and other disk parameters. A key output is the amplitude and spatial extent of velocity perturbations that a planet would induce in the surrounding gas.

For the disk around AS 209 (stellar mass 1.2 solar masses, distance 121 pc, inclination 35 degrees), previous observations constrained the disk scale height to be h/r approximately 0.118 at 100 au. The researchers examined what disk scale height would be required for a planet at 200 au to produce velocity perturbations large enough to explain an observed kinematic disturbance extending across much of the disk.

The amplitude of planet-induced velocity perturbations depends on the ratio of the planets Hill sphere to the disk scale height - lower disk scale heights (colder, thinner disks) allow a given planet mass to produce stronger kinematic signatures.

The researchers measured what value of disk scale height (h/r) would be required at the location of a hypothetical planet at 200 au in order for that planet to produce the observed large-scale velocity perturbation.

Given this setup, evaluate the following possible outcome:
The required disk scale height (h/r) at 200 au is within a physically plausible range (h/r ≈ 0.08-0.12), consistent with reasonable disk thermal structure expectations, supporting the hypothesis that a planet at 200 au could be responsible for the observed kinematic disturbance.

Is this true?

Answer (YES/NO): NO